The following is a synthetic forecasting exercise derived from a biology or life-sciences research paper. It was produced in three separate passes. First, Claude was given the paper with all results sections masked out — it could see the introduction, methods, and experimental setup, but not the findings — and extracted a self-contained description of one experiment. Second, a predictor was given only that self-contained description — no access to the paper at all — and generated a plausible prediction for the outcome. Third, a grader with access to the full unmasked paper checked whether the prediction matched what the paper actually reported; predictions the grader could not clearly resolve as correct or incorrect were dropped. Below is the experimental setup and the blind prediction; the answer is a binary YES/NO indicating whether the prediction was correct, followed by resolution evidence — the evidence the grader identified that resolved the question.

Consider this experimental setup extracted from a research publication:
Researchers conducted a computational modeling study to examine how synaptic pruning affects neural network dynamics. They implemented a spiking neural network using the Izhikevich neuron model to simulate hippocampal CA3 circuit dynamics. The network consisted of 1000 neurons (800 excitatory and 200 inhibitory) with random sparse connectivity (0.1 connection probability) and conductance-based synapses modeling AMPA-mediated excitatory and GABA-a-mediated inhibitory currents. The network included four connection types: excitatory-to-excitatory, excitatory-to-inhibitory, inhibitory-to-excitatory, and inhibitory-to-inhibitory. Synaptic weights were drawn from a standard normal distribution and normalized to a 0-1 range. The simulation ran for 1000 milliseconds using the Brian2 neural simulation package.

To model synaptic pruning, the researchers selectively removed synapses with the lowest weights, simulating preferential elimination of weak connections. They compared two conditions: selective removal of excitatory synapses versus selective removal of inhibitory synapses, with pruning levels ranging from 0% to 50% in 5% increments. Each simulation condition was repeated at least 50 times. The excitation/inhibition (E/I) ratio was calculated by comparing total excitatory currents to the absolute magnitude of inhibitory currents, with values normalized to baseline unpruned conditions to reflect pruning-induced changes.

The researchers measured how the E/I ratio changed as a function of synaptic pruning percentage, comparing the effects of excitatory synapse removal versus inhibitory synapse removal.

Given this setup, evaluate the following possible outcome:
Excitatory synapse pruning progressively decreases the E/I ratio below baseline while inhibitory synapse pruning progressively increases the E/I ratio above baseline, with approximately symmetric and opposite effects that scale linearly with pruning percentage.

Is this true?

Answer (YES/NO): NO